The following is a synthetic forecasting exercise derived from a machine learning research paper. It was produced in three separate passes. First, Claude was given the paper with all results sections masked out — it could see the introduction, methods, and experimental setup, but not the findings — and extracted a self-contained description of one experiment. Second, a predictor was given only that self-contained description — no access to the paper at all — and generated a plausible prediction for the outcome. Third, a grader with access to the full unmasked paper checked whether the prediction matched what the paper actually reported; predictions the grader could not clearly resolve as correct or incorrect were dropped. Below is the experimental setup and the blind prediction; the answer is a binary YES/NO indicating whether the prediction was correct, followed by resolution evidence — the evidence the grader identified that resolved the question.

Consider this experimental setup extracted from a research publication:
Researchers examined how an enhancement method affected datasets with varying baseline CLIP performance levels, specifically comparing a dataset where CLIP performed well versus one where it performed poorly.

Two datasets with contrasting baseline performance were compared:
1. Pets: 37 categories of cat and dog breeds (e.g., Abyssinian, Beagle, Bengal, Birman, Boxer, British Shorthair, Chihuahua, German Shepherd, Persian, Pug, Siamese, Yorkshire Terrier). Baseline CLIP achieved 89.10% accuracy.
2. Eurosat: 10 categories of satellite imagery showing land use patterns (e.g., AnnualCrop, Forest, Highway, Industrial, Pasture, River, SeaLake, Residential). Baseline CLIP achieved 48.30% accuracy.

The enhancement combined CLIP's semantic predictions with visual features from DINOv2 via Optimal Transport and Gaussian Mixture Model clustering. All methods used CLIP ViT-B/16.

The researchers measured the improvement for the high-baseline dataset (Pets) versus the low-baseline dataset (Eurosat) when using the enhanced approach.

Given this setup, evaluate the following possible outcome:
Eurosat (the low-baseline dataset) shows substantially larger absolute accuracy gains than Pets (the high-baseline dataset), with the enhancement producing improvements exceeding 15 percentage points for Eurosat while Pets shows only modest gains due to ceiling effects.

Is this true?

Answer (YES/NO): YES